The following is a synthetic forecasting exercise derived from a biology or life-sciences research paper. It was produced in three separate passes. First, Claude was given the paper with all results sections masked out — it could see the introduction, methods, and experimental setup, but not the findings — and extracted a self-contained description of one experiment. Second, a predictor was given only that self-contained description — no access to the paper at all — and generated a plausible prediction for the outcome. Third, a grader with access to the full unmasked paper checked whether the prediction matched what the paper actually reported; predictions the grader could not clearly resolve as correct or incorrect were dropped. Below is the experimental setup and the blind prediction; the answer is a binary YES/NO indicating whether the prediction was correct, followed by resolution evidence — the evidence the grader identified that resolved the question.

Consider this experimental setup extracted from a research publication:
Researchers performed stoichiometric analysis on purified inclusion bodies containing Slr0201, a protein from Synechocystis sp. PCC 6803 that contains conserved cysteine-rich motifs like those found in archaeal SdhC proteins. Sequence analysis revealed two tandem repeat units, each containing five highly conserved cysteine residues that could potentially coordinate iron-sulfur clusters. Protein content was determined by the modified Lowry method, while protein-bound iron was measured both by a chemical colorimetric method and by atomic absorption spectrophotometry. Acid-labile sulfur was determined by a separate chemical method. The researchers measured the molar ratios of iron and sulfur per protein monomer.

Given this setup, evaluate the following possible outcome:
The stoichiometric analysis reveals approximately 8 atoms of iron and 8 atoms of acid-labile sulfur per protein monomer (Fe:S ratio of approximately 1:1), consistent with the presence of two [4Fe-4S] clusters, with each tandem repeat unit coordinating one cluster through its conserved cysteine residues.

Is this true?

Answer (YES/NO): NO